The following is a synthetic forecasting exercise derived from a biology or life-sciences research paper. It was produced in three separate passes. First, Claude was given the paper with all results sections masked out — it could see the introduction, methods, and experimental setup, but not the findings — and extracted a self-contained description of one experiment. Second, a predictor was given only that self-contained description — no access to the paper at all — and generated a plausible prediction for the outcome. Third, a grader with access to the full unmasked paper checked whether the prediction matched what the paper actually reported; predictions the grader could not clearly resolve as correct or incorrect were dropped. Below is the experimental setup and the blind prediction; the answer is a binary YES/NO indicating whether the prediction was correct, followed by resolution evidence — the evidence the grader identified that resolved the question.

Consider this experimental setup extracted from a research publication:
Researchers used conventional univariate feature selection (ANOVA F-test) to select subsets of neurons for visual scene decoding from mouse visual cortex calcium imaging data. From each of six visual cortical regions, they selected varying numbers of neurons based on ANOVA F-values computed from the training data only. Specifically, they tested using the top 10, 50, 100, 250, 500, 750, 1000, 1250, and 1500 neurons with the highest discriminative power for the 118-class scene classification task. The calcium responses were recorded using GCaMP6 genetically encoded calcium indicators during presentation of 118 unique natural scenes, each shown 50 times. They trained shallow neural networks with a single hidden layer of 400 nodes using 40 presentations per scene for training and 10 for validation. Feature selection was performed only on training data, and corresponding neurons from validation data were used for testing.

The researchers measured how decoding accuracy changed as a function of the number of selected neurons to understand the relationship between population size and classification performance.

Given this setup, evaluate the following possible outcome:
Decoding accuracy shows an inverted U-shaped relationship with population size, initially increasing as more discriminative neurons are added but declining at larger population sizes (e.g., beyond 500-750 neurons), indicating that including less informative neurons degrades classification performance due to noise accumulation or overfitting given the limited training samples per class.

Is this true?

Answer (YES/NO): NO